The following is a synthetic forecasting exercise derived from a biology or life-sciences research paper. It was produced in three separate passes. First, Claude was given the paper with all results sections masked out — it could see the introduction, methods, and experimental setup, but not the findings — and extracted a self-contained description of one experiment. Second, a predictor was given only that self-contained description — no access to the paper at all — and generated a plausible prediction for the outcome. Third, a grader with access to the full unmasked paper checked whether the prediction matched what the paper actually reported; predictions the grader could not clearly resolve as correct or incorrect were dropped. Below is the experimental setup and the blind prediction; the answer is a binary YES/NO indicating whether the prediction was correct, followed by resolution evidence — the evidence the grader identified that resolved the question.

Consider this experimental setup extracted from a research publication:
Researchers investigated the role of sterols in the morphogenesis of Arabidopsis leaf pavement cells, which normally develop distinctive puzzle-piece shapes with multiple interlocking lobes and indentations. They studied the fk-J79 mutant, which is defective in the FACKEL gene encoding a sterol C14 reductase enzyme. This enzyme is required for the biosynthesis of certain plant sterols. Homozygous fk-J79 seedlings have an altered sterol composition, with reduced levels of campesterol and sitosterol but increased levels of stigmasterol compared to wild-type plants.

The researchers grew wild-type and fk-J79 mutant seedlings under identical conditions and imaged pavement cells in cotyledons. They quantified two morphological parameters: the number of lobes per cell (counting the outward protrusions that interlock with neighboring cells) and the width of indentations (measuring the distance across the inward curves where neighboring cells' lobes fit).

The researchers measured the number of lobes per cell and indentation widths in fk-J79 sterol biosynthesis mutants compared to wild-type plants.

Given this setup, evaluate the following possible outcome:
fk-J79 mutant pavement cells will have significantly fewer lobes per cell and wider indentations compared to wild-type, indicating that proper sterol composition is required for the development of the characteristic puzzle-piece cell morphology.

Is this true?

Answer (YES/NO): YES